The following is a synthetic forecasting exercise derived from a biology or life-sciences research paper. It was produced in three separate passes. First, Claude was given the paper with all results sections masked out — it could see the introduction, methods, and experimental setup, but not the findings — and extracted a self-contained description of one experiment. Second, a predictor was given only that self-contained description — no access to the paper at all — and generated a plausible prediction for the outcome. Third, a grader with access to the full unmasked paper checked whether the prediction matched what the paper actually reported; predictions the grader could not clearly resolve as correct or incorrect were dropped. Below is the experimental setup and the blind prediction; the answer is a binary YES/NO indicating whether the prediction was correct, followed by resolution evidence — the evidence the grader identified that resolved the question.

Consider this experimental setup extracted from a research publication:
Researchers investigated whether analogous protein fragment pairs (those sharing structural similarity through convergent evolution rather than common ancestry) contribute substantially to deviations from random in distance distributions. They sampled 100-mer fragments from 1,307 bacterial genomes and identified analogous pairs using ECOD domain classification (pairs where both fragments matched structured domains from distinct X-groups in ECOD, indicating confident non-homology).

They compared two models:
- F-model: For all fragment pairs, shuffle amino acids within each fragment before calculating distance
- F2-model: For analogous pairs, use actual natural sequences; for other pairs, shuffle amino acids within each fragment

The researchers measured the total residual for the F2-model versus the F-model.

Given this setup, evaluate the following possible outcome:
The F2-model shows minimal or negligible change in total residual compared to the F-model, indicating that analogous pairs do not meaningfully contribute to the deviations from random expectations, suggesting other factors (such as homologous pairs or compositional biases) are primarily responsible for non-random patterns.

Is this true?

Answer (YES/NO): NO